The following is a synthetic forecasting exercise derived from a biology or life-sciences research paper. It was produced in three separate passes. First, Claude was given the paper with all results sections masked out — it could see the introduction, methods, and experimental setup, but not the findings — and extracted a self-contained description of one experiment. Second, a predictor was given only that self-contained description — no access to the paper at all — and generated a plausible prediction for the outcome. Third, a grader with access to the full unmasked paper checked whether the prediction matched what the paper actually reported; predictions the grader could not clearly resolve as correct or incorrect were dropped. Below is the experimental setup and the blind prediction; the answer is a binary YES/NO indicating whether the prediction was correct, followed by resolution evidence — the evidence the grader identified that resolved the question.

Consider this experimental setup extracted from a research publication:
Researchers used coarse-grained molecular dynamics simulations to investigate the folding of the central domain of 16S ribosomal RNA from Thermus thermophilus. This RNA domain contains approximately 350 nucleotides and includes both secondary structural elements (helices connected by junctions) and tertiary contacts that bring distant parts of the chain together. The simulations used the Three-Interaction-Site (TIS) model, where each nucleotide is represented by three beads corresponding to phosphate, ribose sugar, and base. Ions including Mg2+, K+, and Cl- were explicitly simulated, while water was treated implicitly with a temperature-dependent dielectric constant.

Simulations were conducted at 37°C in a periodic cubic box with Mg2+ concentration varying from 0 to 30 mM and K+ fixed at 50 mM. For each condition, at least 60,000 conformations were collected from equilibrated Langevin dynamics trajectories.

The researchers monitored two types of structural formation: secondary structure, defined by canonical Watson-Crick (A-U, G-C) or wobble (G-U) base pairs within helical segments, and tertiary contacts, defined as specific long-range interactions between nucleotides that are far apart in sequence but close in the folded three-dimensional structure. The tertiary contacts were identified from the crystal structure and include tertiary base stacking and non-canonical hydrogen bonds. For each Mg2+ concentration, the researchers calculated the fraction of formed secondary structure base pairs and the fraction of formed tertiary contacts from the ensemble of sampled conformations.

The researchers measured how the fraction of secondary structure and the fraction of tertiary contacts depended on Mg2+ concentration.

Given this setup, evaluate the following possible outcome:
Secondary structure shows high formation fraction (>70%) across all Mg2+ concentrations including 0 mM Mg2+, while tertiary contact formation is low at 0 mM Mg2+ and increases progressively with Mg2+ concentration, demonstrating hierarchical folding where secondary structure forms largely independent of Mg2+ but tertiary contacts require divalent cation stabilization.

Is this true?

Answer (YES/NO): YES